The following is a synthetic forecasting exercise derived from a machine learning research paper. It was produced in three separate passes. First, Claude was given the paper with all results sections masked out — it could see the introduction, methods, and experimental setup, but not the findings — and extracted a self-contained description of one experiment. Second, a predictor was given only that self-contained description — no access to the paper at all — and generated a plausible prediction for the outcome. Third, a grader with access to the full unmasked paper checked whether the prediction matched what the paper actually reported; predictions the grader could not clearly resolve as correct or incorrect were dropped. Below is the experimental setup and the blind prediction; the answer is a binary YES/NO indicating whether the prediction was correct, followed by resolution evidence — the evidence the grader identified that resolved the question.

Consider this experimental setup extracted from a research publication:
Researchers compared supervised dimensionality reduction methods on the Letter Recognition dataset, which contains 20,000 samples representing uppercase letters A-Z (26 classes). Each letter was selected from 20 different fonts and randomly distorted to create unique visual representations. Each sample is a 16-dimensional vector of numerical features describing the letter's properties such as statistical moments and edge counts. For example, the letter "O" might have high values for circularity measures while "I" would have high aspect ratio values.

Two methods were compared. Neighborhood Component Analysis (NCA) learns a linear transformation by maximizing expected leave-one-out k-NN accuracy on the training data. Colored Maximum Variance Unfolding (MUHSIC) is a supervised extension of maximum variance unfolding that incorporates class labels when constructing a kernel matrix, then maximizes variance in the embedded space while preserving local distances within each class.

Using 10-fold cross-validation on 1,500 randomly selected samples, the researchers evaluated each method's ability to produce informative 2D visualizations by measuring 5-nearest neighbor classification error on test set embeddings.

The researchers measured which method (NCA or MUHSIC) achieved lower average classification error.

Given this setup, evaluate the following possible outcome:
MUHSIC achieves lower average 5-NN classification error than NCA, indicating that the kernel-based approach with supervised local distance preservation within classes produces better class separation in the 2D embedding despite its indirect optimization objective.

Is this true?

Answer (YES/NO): NO